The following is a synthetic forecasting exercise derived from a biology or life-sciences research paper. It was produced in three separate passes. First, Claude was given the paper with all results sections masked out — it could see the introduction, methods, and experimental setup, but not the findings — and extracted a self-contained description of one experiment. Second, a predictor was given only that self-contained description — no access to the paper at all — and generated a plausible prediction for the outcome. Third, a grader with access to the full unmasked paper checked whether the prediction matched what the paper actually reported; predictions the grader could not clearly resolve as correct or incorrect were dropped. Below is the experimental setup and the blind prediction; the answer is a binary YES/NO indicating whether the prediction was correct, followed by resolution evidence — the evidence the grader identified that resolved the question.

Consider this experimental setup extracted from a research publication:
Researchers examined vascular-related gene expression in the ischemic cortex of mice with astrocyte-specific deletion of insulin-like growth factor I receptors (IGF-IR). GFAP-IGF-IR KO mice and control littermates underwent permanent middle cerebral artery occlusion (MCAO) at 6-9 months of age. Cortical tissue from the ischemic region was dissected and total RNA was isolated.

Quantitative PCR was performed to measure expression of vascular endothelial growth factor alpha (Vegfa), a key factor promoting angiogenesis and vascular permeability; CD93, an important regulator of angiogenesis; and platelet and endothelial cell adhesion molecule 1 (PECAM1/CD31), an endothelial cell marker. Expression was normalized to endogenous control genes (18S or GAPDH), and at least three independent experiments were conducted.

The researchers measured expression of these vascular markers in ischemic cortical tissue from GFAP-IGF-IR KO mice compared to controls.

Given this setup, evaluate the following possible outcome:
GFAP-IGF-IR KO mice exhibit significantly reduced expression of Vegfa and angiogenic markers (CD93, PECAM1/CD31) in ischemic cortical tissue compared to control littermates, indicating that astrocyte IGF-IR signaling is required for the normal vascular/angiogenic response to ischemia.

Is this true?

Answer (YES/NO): NO